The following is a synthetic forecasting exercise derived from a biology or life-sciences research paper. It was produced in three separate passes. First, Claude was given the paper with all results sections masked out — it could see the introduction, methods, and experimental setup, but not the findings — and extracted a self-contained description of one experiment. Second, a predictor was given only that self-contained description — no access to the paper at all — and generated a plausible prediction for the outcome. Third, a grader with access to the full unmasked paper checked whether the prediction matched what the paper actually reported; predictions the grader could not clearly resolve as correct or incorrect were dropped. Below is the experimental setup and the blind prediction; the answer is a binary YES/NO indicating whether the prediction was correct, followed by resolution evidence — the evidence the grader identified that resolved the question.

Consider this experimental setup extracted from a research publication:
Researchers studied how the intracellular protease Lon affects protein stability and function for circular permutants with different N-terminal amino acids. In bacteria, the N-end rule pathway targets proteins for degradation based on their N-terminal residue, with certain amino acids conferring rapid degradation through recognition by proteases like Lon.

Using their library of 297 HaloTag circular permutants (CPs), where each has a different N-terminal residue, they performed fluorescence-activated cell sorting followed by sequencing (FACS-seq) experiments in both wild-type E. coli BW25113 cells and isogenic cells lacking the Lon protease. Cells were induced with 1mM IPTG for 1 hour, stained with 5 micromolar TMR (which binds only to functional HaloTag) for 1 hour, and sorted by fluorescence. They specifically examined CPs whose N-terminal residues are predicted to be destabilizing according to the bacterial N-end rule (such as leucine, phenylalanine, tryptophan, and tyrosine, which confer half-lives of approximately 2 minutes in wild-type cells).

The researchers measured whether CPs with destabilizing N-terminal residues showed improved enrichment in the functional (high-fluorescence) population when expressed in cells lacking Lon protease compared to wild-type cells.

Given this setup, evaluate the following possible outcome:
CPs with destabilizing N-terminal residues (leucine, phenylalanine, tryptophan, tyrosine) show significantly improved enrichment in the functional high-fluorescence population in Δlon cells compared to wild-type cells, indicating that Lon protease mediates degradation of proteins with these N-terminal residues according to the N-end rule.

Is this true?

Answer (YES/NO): NO